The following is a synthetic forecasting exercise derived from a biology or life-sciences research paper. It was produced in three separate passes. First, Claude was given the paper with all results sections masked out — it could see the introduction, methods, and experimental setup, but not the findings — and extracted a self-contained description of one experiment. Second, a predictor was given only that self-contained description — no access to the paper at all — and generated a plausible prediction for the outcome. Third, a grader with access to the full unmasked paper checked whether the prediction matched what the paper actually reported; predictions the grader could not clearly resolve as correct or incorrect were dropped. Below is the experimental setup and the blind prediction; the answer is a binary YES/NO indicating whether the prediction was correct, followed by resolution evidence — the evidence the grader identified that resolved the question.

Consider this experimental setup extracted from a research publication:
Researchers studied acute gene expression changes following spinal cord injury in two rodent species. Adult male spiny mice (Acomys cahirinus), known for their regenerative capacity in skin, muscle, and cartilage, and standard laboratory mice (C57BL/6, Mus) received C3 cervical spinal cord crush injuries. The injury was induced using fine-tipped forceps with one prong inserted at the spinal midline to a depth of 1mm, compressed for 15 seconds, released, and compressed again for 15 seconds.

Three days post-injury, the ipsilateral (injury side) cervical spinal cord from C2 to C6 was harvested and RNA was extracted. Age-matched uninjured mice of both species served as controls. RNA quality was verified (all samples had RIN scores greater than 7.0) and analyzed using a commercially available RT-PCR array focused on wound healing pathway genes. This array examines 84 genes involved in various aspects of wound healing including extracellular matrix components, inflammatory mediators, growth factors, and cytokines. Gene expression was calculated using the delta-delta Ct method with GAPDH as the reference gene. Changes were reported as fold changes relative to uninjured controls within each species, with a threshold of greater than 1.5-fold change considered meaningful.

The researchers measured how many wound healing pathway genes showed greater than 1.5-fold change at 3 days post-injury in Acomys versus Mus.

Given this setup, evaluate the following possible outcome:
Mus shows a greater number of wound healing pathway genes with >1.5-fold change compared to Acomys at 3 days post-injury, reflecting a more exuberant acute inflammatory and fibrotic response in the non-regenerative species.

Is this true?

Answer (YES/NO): YES